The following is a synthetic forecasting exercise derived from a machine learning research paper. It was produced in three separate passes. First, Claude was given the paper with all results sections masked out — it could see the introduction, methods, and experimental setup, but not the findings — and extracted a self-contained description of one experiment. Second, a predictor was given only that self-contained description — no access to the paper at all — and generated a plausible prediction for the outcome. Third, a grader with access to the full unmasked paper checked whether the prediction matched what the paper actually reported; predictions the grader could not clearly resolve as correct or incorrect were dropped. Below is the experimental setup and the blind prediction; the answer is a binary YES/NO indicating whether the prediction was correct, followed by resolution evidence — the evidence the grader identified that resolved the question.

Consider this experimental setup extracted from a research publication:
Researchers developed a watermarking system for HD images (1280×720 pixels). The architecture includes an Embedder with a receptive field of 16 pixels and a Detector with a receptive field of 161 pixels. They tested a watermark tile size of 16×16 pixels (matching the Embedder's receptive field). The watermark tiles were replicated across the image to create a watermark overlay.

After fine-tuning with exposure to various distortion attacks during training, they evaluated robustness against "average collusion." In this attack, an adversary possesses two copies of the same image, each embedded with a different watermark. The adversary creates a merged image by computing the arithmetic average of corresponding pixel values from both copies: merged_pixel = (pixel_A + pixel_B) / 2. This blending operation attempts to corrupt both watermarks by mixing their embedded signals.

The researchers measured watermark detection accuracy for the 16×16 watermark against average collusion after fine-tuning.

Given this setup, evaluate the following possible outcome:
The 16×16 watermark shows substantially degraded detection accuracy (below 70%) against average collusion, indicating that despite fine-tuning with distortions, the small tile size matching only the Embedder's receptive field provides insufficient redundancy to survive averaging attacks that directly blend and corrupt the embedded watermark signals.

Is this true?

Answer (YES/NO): YES